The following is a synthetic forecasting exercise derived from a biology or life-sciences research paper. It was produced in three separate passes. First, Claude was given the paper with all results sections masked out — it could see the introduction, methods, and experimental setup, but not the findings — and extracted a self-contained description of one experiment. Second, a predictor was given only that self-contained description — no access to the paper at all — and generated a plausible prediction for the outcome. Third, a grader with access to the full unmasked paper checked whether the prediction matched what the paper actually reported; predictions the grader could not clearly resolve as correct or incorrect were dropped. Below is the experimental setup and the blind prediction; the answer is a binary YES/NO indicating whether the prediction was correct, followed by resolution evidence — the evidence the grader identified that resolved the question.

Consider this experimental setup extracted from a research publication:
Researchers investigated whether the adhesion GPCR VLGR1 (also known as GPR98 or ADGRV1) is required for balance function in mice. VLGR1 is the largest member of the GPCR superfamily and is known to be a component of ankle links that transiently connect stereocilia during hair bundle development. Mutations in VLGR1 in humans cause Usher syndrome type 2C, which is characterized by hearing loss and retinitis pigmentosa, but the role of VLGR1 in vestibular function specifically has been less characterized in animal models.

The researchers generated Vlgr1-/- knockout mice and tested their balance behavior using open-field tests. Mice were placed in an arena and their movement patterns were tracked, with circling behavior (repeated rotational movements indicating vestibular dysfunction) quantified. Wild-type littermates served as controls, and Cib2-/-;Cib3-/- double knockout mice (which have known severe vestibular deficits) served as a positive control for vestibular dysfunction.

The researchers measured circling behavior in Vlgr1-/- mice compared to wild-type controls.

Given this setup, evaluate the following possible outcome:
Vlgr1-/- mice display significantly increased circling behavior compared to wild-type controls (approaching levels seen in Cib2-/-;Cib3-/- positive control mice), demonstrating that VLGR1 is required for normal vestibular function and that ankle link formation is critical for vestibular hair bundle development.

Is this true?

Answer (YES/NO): NO